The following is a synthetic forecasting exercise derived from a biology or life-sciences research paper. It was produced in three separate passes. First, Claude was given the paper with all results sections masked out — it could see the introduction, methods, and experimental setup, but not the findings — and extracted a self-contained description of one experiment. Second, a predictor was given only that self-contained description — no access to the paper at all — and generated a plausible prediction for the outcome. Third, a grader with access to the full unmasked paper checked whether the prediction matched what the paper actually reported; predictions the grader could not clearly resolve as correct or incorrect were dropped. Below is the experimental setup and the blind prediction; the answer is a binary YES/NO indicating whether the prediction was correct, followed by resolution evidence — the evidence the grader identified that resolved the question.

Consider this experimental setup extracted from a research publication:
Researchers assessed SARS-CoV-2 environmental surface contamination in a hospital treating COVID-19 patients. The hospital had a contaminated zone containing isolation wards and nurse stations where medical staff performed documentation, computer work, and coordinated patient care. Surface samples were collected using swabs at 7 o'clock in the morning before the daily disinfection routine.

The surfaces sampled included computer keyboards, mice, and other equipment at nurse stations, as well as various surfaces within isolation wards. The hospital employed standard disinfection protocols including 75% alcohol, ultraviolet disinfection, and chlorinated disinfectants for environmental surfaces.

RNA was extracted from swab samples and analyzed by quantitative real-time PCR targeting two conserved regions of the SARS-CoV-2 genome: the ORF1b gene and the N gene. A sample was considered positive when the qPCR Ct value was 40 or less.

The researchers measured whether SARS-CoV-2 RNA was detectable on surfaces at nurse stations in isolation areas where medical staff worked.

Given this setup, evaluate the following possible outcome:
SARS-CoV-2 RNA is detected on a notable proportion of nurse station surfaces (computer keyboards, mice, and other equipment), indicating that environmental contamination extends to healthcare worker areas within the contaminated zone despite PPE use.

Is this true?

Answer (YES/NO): NO